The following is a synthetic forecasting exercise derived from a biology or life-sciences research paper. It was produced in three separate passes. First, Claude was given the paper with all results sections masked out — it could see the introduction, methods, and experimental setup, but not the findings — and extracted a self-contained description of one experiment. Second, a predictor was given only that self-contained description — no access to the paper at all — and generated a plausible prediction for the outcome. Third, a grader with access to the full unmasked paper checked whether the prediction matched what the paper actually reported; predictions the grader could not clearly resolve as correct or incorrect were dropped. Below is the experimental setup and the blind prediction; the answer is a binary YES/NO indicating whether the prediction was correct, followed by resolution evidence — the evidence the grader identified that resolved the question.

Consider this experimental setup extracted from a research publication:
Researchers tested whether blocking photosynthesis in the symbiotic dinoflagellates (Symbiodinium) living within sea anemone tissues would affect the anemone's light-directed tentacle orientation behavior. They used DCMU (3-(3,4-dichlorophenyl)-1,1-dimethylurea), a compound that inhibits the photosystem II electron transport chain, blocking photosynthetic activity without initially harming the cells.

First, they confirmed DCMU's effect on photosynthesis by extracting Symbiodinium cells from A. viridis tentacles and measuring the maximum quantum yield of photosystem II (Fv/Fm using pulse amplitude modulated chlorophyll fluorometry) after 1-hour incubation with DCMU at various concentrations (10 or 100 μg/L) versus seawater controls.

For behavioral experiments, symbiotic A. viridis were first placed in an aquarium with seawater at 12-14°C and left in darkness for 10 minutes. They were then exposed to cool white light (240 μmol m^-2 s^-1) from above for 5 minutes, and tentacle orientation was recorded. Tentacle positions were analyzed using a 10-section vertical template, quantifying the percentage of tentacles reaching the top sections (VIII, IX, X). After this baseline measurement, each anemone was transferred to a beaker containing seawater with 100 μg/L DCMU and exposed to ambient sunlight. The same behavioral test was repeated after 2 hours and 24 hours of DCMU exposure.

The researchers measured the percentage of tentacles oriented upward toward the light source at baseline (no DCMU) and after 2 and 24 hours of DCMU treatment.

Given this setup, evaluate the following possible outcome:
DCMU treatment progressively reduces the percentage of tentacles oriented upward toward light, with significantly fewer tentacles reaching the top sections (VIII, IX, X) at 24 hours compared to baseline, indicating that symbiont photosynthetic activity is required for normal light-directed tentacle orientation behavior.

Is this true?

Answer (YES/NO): YES